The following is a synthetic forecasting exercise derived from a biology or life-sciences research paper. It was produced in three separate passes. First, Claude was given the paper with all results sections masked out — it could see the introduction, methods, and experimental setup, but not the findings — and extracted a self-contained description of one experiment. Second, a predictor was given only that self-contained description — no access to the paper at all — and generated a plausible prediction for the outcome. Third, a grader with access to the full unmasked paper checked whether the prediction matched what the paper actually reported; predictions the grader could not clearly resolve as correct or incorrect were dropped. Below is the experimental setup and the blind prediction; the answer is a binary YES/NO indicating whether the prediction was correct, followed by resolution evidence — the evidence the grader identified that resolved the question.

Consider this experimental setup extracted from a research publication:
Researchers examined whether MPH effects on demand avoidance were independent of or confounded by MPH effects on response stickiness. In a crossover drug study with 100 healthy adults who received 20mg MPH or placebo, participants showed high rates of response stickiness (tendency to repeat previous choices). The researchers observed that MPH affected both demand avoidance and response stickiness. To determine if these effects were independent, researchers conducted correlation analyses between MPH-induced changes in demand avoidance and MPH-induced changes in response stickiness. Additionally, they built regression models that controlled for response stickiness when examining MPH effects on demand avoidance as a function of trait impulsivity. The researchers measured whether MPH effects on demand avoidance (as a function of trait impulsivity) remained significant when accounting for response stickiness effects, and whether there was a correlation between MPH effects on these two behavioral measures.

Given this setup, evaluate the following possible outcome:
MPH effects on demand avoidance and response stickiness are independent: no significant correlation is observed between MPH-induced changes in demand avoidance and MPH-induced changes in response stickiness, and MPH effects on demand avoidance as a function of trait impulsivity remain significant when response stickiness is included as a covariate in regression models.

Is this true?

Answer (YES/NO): YES